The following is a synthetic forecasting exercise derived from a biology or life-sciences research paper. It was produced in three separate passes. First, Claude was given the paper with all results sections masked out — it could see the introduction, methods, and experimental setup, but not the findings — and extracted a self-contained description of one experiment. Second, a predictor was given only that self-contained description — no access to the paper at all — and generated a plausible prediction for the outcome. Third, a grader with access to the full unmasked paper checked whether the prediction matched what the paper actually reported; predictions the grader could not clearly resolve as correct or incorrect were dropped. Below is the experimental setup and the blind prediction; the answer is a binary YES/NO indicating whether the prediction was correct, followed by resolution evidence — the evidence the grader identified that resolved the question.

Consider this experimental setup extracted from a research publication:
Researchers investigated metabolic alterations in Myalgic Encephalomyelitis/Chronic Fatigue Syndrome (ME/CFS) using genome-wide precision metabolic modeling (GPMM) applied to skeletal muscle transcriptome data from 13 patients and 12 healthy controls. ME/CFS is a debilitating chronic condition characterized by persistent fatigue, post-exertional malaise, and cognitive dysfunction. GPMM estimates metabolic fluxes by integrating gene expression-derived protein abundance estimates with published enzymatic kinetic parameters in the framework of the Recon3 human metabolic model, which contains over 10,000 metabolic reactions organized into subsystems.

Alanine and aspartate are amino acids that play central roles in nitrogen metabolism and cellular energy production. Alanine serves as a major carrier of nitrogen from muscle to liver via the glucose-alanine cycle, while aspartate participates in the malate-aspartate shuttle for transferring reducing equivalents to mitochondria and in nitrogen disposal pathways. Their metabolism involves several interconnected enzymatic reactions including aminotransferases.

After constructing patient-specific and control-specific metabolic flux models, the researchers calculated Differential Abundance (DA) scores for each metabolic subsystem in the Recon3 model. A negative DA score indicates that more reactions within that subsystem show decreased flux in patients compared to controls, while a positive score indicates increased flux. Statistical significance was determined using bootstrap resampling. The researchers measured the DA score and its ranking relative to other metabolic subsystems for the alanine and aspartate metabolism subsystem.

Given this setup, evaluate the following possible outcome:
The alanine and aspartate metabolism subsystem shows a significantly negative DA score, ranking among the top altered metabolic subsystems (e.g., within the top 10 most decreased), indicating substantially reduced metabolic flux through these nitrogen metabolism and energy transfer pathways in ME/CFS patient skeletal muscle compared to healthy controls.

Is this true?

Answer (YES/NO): YES